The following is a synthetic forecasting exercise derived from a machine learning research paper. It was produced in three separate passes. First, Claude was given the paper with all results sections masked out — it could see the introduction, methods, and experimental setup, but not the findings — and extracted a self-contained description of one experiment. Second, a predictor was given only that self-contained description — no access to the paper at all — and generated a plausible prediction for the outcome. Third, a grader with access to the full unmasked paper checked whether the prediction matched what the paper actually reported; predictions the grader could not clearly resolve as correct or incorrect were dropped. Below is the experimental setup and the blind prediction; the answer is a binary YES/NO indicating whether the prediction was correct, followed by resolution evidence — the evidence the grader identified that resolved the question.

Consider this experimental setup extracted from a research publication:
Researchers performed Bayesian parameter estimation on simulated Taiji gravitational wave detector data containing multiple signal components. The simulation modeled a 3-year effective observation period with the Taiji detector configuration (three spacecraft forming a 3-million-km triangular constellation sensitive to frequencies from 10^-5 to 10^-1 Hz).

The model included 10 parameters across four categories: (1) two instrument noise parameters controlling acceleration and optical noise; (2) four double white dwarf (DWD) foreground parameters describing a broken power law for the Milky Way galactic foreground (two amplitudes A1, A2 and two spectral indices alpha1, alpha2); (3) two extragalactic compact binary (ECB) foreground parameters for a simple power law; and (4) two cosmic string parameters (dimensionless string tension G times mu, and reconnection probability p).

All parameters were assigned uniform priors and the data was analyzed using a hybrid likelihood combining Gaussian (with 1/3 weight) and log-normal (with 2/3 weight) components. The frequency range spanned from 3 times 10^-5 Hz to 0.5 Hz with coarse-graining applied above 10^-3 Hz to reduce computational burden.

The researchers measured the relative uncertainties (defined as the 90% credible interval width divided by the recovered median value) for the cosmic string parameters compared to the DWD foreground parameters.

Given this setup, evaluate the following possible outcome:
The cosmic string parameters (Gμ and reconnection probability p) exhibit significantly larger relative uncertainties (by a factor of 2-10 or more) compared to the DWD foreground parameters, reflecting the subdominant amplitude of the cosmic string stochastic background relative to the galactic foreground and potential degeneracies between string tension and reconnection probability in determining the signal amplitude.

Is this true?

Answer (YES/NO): NO